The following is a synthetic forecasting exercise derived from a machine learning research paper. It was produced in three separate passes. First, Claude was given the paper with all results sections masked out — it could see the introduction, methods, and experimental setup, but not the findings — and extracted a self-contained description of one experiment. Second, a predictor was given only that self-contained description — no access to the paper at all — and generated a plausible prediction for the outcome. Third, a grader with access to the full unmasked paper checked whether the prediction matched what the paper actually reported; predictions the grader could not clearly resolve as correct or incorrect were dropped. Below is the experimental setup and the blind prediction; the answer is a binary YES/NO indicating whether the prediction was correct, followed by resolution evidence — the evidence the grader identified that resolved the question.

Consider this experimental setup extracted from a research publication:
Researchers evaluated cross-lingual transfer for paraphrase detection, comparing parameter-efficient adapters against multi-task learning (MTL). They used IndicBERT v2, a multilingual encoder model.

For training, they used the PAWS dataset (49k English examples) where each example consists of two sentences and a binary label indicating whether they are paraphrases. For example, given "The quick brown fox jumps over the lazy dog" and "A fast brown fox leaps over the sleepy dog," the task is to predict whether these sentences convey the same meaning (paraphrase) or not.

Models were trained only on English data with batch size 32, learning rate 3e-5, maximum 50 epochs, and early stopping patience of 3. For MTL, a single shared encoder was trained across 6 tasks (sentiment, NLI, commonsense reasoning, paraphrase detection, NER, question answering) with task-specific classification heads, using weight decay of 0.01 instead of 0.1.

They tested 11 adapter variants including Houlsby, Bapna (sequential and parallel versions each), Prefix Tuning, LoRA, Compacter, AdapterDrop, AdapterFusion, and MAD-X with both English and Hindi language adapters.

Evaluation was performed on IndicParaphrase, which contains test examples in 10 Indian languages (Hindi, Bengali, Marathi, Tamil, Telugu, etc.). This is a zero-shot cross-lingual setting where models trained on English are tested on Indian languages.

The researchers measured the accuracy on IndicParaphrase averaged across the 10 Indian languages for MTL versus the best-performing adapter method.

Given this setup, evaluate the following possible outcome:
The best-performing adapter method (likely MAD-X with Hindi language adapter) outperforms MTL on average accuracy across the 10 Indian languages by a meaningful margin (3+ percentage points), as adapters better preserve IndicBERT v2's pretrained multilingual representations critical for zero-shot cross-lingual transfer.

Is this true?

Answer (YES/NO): NO